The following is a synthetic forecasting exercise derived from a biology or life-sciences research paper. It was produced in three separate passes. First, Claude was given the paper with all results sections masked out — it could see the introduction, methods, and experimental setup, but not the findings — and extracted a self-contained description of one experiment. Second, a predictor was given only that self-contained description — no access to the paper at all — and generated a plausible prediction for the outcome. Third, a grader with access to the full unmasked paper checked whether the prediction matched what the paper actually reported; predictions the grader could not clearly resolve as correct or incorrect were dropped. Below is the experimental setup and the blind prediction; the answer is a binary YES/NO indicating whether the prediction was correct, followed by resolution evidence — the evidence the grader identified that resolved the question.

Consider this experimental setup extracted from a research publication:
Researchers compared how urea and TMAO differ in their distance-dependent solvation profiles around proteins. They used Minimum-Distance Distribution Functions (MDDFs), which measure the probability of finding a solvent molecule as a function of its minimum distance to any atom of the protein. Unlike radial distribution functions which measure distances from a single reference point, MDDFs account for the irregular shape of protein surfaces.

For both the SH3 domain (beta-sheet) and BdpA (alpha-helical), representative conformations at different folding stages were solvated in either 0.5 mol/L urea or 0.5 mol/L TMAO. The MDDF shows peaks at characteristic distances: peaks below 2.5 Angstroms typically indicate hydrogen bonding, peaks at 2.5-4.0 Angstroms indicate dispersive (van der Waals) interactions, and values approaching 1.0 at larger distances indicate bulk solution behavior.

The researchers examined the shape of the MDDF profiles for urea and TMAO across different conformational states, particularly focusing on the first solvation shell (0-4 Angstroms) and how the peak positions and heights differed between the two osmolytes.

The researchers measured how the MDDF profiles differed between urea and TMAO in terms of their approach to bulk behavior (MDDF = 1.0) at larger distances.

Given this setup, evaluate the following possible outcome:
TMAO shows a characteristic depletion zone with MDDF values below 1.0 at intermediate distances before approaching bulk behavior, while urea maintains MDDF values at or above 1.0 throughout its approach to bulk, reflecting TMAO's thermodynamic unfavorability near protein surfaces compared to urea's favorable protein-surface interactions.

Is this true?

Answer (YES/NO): YES